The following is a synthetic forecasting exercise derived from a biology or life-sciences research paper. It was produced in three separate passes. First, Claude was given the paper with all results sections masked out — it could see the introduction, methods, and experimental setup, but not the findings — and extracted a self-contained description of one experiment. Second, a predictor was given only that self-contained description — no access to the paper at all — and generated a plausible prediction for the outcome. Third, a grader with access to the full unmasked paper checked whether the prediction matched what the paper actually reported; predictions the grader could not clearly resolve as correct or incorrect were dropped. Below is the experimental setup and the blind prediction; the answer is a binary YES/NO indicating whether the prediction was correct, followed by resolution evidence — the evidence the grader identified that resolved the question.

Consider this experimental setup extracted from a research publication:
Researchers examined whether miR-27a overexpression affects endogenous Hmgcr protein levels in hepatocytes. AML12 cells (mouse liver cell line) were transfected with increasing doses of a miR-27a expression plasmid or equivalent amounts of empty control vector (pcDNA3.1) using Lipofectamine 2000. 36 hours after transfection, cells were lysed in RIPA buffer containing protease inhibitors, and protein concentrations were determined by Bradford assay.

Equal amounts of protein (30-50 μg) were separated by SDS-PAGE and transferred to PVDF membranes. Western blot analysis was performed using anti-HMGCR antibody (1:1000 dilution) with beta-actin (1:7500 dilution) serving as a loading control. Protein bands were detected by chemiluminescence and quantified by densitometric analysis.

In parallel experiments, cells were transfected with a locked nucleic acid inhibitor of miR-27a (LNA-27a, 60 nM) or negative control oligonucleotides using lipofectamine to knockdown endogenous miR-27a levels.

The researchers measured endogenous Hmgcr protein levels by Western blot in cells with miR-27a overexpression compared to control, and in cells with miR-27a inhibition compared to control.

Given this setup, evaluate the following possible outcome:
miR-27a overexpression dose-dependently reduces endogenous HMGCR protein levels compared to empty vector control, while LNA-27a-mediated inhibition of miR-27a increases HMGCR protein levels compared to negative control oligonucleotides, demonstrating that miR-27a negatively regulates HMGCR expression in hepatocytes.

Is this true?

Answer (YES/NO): YES